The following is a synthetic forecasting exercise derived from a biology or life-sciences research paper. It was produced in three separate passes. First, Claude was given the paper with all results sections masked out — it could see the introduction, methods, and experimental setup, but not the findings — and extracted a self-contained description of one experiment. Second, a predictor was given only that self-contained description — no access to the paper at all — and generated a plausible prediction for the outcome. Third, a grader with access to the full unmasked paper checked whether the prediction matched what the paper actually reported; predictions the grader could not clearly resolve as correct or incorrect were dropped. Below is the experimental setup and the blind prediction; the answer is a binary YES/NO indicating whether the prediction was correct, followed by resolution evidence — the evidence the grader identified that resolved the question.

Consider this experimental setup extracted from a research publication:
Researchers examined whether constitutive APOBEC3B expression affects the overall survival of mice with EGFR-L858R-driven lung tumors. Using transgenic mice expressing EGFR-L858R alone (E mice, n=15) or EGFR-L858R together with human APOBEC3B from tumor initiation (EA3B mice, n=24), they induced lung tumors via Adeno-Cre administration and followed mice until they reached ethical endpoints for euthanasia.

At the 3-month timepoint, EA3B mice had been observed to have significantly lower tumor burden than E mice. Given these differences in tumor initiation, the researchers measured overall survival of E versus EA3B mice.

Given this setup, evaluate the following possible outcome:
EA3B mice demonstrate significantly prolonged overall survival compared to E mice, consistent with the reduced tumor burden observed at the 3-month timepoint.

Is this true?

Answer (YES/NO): NO